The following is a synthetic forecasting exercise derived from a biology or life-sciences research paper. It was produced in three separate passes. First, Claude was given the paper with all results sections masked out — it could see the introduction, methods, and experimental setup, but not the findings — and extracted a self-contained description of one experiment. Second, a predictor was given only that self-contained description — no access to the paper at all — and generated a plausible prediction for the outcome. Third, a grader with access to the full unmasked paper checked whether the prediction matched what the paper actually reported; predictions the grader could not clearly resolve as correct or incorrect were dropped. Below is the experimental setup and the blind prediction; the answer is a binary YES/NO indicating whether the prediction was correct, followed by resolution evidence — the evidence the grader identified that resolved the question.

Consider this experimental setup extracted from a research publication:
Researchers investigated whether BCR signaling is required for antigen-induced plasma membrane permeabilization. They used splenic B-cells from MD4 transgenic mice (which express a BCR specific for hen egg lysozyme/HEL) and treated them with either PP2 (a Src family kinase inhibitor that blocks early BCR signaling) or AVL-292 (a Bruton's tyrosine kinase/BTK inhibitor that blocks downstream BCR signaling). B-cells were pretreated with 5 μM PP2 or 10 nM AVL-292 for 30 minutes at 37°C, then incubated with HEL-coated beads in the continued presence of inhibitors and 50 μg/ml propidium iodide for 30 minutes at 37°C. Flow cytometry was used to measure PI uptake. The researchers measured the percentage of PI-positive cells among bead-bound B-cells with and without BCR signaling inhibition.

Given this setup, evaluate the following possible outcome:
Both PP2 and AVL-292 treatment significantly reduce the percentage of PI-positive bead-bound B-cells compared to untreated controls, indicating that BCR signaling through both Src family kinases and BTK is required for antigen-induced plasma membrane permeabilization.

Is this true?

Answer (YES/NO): YES